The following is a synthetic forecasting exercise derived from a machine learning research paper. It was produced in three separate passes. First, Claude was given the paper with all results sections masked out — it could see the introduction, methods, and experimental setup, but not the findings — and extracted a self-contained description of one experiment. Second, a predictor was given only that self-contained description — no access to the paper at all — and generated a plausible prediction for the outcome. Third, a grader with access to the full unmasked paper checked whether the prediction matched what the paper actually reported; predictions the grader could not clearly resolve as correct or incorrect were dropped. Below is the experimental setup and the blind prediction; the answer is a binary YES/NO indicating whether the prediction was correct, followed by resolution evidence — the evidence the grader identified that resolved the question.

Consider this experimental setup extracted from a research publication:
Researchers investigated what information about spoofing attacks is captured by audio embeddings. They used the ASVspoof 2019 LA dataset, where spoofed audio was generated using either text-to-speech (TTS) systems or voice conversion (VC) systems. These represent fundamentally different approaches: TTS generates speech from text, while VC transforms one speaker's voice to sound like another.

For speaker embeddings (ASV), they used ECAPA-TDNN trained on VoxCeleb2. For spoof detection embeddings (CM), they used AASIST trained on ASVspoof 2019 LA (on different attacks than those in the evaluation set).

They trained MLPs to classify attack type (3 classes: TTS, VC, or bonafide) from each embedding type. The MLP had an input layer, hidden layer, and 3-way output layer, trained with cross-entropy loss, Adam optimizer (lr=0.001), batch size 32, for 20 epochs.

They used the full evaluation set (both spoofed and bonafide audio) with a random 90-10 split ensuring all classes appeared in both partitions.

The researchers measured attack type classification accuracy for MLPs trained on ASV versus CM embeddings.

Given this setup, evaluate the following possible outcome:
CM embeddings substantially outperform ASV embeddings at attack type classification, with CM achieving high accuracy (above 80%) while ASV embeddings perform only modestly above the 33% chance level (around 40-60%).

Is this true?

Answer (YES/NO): NO